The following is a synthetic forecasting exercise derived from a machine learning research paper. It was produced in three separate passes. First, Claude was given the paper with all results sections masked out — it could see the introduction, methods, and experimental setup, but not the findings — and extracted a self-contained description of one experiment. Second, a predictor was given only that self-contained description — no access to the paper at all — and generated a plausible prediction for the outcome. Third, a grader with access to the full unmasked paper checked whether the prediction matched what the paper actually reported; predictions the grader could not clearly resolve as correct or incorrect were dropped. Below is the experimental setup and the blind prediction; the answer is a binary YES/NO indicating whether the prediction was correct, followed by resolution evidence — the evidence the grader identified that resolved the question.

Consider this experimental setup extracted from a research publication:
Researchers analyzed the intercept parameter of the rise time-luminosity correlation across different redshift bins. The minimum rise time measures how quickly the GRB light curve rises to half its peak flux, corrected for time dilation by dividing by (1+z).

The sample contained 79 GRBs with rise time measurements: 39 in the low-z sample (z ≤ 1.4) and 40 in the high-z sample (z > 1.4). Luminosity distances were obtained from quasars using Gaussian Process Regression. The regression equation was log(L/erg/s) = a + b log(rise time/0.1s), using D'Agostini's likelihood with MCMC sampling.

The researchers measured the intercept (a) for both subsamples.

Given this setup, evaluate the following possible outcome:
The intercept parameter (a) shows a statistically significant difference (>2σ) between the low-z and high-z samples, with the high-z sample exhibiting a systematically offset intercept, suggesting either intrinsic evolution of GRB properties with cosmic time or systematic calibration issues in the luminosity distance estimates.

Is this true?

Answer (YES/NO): NO